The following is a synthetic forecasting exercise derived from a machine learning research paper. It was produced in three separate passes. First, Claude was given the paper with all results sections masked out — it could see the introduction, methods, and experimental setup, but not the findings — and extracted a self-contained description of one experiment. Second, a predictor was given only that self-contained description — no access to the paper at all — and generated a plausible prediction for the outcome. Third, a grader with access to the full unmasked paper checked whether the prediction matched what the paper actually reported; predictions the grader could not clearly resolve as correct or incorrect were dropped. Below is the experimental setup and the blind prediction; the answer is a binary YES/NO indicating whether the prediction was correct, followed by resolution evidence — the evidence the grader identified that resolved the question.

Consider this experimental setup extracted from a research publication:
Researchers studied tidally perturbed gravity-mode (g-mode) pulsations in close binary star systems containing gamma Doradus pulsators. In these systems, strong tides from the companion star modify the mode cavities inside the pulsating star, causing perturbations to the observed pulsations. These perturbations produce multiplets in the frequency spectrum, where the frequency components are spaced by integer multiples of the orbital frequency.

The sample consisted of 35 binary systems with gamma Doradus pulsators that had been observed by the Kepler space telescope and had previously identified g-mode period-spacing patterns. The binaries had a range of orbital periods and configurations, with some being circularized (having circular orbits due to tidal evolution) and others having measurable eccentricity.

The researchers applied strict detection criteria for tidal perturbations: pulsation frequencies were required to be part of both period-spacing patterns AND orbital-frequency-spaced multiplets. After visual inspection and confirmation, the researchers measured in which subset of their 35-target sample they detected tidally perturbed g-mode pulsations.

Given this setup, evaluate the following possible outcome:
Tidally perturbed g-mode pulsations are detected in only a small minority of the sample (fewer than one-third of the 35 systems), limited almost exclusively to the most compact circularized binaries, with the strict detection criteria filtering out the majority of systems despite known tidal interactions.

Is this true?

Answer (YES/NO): YES